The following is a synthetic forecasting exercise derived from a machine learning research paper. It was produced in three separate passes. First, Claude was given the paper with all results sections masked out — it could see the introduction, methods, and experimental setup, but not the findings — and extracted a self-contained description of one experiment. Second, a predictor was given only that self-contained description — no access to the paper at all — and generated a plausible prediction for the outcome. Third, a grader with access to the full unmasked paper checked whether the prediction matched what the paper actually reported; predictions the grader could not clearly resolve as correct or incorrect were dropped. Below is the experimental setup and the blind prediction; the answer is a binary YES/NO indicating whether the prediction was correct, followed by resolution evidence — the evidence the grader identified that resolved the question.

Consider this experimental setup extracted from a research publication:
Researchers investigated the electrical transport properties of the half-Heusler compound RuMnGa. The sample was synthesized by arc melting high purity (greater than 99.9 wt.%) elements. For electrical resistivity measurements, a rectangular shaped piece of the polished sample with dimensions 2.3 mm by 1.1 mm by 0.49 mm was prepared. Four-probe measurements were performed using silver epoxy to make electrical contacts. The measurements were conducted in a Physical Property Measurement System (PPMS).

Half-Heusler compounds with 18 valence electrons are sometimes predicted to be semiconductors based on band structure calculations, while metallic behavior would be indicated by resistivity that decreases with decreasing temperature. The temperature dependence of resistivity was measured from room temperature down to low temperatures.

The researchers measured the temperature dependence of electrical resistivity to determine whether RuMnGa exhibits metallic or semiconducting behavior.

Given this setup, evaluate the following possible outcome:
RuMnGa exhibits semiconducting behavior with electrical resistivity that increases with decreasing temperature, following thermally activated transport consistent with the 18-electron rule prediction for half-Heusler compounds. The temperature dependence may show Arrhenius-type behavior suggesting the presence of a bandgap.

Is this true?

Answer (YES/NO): NO